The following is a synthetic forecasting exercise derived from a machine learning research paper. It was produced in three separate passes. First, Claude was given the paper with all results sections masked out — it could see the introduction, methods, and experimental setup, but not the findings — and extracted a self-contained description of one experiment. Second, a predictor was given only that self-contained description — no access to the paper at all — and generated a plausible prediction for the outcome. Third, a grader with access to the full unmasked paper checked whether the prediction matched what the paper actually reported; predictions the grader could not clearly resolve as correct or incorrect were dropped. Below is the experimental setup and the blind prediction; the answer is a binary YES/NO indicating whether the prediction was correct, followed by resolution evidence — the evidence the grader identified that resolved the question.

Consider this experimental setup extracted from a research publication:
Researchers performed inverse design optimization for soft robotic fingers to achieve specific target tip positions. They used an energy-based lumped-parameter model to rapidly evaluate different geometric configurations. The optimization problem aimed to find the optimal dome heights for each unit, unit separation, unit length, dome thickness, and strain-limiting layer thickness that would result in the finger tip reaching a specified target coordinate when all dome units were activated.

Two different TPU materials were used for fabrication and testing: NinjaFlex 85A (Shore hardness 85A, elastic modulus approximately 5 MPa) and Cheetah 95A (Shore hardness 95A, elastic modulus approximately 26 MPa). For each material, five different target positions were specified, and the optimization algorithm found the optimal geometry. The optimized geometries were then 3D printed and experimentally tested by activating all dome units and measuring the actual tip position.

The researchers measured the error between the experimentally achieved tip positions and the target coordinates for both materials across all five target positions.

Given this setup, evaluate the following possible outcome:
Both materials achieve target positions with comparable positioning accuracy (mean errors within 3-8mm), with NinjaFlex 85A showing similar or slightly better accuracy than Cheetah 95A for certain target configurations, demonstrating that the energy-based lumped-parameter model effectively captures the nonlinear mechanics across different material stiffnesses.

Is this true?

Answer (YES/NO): NO